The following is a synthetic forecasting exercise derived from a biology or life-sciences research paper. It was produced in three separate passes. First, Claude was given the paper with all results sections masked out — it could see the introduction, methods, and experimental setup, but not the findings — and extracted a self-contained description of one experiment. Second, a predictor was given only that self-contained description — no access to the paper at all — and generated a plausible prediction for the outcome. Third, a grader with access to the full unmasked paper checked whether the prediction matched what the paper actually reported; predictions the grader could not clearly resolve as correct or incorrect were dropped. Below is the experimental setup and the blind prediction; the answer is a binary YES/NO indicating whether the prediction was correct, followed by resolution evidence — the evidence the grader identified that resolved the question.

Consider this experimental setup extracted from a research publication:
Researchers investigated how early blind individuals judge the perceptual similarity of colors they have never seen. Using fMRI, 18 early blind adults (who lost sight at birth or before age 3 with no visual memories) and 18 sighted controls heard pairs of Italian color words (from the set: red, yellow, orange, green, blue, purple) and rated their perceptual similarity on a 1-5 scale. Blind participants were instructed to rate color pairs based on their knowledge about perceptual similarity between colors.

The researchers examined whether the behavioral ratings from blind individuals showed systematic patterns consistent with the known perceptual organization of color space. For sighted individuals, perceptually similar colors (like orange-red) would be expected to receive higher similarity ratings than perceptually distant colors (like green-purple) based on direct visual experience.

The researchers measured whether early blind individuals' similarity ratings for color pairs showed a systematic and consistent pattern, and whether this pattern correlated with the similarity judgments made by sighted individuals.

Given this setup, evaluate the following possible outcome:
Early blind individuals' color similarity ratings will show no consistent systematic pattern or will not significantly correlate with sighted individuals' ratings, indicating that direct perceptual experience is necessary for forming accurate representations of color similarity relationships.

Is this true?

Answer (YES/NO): NO